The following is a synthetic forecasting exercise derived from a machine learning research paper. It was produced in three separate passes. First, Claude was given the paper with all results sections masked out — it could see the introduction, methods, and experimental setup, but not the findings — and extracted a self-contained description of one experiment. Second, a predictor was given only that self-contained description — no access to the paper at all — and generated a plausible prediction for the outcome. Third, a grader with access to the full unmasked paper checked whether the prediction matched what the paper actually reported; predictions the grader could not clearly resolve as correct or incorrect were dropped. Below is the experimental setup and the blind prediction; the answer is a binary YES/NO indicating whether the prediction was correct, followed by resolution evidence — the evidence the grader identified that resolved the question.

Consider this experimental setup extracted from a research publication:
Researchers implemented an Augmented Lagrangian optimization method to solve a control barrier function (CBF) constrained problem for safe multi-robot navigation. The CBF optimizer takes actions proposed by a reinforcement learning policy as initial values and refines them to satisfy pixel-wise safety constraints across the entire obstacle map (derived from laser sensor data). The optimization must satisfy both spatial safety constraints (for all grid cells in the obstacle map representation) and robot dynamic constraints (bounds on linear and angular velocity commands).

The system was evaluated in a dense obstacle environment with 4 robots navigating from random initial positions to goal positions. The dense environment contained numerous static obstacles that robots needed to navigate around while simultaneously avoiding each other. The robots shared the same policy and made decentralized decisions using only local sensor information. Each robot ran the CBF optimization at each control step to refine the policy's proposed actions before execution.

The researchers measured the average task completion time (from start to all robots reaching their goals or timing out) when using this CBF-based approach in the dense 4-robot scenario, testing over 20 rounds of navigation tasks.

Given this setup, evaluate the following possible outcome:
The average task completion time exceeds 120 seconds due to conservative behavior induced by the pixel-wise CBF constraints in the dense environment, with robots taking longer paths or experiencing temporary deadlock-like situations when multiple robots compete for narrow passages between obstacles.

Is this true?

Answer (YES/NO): NO